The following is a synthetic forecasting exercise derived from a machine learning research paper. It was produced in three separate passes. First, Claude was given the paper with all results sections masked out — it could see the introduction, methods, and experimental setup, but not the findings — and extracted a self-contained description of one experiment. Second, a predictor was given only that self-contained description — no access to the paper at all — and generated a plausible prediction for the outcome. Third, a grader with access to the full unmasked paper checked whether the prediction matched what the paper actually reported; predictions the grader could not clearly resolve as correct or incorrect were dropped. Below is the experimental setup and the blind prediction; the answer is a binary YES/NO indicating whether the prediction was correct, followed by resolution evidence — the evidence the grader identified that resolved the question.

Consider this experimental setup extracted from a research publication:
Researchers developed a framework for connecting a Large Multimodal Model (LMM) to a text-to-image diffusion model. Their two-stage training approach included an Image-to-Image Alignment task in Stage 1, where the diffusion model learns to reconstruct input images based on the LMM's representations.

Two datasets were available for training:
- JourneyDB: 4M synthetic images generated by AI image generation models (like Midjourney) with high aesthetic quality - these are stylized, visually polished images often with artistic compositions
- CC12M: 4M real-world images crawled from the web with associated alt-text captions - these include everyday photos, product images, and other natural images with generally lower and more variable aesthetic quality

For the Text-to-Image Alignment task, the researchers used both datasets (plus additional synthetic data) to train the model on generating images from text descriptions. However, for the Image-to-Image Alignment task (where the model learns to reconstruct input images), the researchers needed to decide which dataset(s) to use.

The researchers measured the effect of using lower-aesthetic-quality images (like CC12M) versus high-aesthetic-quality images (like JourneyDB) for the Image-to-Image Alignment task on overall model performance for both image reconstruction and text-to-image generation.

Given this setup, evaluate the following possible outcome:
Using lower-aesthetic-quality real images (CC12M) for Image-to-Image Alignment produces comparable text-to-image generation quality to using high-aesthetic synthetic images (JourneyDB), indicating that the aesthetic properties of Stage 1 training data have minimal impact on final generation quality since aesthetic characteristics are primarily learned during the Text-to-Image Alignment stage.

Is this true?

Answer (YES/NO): NO